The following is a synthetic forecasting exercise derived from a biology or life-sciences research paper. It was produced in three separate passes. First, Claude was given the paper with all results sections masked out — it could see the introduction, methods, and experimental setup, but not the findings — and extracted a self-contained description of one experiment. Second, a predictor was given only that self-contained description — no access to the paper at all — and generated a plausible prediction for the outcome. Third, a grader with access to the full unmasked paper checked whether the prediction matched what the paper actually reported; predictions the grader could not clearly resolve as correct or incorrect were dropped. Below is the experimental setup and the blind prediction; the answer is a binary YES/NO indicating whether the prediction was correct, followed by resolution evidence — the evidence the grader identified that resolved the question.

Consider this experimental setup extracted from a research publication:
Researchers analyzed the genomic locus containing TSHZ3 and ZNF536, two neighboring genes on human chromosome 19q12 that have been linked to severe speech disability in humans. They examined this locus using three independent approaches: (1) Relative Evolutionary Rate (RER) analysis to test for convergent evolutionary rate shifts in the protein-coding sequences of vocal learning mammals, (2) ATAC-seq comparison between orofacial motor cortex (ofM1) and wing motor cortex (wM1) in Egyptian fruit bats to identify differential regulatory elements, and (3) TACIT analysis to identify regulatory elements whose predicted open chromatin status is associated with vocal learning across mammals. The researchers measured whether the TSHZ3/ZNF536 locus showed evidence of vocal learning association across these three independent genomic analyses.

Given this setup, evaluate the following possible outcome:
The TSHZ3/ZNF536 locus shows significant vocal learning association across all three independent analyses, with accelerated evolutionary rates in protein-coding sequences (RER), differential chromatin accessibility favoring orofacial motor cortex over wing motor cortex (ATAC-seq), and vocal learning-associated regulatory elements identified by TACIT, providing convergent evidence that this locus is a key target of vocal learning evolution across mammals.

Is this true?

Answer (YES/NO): YES